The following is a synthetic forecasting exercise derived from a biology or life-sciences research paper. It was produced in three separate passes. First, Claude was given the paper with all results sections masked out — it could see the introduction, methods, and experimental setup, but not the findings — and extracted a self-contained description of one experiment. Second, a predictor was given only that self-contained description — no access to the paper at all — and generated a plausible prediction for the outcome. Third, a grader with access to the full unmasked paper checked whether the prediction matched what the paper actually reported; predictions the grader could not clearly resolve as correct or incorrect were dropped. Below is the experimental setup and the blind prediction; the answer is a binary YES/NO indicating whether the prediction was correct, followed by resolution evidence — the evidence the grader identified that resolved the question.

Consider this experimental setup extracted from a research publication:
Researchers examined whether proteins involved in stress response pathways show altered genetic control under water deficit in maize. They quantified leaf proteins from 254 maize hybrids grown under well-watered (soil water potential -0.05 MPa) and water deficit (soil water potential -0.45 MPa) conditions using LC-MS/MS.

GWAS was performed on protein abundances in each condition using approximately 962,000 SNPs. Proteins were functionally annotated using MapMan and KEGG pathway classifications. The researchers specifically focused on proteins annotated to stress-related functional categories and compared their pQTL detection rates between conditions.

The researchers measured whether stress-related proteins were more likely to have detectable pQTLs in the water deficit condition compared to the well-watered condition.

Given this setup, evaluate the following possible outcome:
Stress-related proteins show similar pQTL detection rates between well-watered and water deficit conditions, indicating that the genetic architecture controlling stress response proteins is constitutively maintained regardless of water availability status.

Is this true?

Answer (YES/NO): NO